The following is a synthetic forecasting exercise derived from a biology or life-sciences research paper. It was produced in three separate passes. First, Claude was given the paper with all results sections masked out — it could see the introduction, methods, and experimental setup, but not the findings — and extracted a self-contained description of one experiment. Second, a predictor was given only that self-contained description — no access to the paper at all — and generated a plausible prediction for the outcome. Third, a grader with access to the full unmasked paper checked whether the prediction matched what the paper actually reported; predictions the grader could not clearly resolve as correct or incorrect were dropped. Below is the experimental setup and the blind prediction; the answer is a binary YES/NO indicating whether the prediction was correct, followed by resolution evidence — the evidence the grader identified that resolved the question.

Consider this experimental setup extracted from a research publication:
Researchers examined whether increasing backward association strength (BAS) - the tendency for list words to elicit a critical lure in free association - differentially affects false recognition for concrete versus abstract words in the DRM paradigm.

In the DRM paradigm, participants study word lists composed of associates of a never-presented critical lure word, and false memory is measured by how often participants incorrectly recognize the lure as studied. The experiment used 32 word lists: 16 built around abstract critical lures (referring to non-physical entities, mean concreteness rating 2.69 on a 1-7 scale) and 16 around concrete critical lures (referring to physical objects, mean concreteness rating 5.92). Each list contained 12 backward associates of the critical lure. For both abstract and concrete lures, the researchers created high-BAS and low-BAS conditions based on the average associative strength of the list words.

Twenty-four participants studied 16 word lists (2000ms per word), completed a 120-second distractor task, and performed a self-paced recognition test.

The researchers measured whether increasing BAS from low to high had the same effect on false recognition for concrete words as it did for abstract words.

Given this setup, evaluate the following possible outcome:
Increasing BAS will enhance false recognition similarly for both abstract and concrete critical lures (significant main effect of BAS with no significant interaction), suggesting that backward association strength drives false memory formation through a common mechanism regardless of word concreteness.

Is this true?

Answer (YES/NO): NO